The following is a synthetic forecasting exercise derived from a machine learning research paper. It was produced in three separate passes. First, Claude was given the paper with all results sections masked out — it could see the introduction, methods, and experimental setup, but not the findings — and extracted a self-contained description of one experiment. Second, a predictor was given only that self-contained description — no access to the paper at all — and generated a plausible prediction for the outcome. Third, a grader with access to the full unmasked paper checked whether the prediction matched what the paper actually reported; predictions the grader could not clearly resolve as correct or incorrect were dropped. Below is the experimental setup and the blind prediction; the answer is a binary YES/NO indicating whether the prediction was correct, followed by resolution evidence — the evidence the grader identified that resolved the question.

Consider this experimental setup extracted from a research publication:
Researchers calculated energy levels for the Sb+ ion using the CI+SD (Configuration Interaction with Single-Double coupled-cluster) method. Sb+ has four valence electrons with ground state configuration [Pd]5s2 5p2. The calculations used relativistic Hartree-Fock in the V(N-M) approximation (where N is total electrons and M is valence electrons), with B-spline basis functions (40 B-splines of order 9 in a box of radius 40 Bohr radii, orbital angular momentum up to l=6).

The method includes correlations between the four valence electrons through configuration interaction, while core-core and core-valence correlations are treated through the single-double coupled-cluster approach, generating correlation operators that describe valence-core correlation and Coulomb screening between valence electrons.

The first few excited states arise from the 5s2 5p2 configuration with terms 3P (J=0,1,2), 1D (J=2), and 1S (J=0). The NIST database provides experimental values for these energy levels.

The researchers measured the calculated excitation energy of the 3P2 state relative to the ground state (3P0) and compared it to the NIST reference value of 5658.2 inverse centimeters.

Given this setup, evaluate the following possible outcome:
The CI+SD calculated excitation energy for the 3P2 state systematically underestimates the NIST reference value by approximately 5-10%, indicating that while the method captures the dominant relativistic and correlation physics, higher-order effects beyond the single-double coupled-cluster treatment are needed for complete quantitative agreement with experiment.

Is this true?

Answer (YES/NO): NO